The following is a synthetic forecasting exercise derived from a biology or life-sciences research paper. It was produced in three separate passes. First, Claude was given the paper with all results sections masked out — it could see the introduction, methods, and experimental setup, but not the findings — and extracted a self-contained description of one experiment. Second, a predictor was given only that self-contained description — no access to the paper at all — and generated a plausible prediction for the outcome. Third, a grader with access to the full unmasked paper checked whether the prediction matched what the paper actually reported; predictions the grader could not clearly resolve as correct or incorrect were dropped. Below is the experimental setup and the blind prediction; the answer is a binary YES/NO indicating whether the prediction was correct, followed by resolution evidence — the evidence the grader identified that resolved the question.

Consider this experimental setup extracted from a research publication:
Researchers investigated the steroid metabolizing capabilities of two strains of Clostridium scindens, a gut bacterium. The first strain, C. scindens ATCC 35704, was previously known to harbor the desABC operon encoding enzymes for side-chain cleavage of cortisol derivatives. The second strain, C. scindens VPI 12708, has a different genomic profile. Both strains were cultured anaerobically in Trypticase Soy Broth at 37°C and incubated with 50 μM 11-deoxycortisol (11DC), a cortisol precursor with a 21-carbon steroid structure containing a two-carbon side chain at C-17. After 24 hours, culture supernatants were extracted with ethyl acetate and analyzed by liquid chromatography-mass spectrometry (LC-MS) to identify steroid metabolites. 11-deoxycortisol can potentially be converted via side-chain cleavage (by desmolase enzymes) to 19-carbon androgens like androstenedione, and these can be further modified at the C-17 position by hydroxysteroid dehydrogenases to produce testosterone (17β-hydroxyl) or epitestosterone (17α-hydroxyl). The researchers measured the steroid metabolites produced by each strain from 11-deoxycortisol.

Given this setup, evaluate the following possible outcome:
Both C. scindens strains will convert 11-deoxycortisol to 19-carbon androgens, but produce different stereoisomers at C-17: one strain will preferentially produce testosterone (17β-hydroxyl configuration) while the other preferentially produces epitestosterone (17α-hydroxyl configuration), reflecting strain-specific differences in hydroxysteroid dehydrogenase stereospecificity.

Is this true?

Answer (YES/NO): NO